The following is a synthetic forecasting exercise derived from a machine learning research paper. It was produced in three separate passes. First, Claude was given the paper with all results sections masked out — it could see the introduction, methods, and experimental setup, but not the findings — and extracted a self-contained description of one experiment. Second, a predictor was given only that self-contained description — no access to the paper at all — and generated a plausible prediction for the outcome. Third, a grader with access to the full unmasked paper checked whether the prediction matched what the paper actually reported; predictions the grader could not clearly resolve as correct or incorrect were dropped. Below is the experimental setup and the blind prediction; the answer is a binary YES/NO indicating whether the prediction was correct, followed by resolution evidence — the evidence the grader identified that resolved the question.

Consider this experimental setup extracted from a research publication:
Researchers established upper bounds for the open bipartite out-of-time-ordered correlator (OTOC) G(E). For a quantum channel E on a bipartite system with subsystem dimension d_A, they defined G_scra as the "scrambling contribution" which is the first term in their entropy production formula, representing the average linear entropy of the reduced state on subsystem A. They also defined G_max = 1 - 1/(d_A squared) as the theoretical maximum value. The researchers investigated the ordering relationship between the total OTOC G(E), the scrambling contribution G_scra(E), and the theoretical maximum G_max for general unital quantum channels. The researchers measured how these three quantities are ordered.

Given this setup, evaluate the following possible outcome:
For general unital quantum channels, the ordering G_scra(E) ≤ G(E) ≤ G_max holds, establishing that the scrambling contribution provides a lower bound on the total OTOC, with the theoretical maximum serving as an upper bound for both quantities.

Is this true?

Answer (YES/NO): NO